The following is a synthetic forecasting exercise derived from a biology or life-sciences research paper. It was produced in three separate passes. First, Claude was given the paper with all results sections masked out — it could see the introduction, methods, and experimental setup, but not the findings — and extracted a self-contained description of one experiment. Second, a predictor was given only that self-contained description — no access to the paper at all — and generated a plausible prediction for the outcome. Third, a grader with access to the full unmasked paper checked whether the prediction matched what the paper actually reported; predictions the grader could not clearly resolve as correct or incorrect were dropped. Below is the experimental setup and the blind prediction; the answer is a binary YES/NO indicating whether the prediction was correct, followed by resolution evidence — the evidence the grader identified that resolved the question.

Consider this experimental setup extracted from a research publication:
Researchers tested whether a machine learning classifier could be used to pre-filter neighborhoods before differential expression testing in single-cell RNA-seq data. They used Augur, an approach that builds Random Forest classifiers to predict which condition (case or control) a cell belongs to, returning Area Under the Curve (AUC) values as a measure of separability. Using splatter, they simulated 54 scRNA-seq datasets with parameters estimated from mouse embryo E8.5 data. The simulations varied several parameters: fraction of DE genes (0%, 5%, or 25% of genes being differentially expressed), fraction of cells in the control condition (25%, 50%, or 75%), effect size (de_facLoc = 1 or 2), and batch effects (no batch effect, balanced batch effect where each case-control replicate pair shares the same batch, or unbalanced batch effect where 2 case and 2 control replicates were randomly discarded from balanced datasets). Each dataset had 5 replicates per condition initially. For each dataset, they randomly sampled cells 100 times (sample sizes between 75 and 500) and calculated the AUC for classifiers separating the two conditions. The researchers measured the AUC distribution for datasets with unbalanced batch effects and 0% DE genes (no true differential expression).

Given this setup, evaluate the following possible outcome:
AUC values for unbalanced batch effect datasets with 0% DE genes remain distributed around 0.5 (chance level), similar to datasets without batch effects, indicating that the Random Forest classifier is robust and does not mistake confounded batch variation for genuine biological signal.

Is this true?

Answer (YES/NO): NO